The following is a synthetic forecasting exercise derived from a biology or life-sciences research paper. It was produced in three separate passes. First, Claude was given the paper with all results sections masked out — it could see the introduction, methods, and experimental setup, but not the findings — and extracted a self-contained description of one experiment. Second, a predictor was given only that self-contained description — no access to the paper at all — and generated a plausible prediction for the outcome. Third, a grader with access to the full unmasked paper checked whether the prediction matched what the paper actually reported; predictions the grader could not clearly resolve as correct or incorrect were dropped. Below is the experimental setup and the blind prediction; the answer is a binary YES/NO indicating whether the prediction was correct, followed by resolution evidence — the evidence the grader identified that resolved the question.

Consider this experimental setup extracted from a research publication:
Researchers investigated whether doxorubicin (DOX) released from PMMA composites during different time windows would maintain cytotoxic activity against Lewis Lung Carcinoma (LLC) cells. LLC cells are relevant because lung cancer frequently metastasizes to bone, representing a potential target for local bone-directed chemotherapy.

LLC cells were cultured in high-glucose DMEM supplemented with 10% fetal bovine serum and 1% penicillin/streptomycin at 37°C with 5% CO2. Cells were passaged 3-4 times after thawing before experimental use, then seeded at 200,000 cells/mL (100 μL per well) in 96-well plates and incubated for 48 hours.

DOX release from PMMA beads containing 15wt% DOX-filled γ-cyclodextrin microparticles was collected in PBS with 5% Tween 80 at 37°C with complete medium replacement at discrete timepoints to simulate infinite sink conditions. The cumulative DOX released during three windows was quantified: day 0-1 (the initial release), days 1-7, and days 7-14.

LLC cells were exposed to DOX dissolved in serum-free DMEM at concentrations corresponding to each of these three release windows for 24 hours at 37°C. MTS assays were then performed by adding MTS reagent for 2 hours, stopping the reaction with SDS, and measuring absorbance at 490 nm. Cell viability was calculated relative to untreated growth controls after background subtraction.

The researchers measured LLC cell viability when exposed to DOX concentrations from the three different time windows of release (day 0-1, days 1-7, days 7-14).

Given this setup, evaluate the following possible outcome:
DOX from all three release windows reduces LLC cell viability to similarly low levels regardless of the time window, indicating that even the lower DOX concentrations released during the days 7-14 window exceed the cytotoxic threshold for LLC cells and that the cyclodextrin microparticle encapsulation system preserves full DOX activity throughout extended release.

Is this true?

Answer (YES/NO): NO